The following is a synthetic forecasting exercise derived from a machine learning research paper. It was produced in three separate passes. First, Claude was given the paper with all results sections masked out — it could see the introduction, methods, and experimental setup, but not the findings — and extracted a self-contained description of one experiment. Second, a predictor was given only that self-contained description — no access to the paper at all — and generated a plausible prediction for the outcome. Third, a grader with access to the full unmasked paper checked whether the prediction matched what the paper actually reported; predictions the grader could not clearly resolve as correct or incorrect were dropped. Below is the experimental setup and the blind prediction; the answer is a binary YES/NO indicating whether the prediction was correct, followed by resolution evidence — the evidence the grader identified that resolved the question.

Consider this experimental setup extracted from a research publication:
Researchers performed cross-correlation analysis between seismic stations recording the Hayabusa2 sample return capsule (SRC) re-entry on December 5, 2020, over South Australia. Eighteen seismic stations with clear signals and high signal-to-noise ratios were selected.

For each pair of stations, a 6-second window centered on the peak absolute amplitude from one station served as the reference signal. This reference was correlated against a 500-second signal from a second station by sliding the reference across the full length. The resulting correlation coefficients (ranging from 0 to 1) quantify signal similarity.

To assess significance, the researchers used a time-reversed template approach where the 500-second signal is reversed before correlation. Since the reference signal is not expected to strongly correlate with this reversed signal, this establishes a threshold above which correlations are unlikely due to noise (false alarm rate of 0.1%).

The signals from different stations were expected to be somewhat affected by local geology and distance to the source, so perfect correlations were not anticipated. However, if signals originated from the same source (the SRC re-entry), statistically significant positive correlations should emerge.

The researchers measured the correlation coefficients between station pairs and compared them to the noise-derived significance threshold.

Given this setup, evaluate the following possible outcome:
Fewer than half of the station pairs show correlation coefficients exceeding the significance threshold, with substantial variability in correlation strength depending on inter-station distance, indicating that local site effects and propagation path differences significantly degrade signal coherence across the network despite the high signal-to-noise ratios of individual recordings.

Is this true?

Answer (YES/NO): NO